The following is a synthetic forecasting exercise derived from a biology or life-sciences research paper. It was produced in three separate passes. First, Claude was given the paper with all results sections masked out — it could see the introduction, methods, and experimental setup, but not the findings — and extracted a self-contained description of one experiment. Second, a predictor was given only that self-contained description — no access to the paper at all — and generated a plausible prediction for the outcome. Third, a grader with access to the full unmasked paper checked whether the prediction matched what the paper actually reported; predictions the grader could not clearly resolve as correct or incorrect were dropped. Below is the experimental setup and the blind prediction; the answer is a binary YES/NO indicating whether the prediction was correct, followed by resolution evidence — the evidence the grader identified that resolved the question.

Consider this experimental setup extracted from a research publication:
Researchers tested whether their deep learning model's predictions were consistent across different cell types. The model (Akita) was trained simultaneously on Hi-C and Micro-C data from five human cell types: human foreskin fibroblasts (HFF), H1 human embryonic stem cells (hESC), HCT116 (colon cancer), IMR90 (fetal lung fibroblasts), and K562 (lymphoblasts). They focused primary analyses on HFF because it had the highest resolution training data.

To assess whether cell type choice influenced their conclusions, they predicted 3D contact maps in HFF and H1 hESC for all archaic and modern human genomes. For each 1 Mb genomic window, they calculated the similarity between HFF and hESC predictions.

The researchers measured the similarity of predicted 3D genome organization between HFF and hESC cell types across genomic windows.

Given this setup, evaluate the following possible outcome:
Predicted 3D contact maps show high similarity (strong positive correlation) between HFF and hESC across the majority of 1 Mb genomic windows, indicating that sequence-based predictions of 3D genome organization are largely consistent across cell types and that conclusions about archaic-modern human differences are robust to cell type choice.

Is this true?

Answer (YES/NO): YES